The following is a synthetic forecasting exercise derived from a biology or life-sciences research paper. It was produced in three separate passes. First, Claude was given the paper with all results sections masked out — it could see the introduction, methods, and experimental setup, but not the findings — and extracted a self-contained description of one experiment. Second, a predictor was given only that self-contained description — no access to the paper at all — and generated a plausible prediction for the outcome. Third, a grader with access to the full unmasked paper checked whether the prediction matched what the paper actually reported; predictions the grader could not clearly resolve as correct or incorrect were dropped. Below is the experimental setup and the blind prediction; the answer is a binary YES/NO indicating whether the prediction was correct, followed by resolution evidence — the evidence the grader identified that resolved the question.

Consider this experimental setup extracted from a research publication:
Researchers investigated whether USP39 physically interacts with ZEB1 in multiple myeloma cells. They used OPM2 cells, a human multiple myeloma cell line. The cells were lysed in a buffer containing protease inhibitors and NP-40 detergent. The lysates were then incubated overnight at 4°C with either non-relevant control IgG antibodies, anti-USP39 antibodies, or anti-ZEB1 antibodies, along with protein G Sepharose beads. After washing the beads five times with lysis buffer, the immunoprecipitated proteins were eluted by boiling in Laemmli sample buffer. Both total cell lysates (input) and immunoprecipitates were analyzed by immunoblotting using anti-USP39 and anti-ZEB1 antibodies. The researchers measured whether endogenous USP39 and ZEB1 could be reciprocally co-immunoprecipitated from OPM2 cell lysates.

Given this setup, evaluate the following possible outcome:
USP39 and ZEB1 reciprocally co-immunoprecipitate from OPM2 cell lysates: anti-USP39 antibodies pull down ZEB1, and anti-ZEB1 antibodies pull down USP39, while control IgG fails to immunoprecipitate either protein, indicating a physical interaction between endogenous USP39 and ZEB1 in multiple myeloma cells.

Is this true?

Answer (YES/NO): YES